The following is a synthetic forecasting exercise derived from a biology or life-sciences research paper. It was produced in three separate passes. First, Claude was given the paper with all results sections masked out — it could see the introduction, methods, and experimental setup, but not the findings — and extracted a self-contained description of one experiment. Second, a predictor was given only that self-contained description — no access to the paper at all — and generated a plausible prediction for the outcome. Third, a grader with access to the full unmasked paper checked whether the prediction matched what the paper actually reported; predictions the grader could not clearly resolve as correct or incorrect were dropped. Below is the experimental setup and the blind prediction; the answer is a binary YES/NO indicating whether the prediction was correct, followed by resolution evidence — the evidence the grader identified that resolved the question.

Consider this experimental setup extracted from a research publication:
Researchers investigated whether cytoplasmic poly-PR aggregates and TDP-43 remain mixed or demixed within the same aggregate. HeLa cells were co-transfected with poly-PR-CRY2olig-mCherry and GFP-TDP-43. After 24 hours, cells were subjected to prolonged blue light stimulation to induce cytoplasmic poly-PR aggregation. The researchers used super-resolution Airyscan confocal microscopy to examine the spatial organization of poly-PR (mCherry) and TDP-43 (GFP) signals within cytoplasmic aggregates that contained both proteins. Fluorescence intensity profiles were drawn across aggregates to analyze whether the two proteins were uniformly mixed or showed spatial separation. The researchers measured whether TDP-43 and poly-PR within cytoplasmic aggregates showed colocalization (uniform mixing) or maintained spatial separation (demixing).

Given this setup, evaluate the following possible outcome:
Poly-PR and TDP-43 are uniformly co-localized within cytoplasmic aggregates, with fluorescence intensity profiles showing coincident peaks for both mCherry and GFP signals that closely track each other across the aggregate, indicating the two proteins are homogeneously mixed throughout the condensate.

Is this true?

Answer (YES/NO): NO